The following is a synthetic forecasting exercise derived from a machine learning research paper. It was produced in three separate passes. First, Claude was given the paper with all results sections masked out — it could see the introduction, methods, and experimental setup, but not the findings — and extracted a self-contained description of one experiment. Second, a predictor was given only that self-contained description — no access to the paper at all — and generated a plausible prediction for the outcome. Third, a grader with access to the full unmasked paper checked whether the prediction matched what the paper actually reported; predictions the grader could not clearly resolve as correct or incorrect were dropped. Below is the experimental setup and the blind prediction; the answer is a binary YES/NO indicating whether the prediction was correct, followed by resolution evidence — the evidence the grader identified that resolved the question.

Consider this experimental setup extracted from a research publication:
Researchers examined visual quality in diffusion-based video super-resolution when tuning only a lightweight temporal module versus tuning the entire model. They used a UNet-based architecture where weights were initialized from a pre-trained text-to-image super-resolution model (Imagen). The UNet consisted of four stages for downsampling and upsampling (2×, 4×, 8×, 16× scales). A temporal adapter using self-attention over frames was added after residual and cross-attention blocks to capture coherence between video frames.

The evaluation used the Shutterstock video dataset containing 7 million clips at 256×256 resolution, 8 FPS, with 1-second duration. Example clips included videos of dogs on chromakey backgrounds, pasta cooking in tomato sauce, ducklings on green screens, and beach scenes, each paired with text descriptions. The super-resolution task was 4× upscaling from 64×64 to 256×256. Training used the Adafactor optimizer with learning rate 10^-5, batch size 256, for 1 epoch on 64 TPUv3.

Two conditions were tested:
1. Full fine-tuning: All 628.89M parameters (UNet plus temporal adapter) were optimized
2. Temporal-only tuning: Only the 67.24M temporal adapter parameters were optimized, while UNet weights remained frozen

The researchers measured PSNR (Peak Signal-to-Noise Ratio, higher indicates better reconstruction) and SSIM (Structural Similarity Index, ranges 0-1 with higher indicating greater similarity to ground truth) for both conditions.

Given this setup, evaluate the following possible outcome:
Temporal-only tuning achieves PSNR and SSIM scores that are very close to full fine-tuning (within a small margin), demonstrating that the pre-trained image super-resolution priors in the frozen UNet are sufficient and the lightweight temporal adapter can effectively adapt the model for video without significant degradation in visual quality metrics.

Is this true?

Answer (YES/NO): NO